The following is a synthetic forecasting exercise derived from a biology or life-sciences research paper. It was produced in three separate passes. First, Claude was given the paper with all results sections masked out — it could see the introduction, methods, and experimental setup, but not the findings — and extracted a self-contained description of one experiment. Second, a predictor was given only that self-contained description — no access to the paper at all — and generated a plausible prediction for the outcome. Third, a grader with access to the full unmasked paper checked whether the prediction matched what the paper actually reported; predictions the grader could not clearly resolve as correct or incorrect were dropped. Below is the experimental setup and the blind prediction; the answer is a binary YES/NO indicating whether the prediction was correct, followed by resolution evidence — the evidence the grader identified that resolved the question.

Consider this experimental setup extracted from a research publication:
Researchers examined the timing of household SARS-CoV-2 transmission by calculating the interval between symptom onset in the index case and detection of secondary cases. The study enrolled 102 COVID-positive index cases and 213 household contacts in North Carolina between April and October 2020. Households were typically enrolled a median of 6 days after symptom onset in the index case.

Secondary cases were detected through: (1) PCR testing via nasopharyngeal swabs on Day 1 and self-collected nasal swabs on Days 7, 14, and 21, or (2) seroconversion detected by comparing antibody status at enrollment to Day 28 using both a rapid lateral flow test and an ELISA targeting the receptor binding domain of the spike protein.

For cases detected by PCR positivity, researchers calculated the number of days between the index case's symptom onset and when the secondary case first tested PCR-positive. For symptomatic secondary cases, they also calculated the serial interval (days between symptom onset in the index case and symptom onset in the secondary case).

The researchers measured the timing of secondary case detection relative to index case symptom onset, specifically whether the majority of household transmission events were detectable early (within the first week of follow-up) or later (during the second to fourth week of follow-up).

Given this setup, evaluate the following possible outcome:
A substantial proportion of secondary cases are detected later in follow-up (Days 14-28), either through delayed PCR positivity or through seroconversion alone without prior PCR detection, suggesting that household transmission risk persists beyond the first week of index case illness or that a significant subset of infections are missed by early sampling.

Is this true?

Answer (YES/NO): NO